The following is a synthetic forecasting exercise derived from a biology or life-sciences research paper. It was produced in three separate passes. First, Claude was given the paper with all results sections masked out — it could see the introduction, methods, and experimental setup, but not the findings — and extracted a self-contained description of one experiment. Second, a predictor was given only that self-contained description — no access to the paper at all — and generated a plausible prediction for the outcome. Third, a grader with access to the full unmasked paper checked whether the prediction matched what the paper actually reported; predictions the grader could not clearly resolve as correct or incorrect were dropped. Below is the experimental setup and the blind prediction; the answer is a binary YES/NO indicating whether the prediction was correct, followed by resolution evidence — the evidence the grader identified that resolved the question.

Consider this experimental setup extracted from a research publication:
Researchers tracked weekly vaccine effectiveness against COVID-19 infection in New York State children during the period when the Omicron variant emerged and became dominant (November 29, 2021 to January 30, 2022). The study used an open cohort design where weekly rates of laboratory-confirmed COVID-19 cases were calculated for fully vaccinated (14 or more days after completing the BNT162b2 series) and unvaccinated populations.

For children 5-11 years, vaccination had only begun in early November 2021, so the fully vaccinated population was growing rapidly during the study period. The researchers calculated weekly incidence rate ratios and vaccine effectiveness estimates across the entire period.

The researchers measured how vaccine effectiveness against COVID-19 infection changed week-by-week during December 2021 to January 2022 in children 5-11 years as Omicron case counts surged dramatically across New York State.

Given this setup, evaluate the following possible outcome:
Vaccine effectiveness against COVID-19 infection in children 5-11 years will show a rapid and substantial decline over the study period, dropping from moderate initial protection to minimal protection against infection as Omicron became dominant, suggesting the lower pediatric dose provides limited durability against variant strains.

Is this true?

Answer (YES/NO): YES